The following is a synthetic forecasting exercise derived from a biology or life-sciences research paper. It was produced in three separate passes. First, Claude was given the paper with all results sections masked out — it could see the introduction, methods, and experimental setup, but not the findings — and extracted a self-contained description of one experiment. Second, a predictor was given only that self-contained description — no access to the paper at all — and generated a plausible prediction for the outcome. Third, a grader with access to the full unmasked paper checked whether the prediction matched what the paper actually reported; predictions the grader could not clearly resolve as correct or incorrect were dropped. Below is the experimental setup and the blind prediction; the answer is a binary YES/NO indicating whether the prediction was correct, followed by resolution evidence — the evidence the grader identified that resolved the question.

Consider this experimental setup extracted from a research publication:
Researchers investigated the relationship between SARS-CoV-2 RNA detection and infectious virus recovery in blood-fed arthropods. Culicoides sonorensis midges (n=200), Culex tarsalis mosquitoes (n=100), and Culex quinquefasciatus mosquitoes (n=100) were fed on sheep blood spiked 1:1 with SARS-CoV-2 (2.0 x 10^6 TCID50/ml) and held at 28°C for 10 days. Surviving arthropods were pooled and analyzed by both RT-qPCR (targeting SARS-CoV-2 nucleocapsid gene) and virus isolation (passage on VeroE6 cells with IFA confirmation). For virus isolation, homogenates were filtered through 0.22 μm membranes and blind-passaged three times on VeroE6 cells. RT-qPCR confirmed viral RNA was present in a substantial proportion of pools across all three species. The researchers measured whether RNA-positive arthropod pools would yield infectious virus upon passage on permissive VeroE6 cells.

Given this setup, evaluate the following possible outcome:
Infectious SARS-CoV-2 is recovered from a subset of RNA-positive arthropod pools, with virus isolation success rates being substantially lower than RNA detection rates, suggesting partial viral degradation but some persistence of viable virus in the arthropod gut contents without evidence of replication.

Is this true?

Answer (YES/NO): NO